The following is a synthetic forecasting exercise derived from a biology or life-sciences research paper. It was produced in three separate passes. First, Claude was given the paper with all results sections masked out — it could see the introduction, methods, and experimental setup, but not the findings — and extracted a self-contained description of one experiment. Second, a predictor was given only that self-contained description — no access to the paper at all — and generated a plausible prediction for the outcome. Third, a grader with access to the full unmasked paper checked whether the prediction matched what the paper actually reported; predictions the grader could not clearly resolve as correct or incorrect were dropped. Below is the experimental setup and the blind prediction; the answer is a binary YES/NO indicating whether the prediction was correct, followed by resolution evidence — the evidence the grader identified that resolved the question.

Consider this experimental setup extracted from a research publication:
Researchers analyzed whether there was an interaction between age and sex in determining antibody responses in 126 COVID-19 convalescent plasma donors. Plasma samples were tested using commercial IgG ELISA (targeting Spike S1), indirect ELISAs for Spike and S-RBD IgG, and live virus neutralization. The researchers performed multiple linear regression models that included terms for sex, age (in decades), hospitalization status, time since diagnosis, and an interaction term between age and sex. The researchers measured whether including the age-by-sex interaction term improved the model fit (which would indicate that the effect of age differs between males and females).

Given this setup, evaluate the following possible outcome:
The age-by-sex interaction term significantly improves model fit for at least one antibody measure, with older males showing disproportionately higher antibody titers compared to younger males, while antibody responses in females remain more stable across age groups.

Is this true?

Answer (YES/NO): NO